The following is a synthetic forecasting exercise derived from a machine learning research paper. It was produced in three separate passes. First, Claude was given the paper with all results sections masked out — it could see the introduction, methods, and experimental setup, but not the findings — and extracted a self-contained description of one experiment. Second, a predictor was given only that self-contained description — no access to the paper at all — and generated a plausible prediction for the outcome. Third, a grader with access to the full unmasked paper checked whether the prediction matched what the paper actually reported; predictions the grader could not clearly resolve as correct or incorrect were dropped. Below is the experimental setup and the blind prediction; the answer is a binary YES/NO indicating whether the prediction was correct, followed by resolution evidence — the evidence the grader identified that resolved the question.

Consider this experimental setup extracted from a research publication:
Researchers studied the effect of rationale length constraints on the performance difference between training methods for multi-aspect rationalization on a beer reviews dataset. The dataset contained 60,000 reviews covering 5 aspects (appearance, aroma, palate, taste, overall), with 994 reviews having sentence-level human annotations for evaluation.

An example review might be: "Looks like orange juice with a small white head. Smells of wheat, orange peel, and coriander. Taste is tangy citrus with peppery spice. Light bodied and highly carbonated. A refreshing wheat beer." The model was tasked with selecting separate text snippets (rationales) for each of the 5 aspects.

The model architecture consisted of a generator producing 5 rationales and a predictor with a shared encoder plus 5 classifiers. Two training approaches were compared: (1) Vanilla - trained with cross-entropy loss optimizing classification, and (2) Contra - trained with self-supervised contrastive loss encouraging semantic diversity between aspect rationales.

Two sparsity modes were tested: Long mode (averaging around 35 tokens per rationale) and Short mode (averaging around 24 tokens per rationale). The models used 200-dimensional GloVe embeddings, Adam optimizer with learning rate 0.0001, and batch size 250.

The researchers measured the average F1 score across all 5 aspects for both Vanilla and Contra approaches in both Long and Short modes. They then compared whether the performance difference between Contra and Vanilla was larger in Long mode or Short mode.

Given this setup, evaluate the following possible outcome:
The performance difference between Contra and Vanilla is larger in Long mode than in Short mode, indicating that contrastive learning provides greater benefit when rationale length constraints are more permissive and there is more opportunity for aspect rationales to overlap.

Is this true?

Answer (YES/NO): YES